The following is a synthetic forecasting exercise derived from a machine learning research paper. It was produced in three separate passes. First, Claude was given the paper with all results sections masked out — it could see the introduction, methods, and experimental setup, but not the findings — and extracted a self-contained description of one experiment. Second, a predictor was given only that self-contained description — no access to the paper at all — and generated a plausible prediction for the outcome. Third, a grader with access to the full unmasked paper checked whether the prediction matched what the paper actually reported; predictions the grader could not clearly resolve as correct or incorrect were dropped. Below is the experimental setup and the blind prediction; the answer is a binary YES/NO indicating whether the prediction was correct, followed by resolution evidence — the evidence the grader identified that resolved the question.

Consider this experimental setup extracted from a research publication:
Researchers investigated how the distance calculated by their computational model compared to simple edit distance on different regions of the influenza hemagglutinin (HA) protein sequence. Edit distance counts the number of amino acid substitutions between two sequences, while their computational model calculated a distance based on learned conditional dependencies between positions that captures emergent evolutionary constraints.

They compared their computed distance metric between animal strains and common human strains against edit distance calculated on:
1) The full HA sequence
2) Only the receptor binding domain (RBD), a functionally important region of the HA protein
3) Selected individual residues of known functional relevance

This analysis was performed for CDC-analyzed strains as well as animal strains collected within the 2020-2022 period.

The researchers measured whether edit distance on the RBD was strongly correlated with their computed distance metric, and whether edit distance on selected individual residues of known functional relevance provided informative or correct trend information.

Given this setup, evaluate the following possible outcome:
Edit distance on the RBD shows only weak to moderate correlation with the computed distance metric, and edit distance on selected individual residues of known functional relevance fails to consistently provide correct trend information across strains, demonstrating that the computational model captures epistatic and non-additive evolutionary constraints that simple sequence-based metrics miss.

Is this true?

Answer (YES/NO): NO